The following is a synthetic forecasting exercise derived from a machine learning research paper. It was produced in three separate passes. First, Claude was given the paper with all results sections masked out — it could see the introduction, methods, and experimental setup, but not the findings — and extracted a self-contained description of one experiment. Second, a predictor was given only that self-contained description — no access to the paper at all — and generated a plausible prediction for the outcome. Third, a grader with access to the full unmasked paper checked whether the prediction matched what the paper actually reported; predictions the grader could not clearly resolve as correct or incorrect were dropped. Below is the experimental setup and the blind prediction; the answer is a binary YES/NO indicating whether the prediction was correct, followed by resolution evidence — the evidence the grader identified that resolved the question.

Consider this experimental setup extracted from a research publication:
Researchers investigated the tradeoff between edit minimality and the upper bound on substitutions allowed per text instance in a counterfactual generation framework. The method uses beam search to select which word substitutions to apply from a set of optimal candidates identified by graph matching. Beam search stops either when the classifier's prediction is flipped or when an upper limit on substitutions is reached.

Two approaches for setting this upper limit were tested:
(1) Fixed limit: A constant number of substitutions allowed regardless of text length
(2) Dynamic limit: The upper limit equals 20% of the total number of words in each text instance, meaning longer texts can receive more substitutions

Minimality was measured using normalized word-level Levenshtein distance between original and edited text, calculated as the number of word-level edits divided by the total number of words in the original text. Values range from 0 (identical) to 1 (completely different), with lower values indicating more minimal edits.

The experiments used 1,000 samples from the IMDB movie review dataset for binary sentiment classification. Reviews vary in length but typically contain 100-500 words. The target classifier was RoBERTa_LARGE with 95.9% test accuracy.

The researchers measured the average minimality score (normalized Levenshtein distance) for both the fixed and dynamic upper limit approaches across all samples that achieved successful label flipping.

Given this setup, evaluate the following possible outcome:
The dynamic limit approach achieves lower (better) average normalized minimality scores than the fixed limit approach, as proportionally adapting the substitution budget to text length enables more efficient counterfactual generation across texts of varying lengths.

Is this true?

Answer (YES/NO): NO